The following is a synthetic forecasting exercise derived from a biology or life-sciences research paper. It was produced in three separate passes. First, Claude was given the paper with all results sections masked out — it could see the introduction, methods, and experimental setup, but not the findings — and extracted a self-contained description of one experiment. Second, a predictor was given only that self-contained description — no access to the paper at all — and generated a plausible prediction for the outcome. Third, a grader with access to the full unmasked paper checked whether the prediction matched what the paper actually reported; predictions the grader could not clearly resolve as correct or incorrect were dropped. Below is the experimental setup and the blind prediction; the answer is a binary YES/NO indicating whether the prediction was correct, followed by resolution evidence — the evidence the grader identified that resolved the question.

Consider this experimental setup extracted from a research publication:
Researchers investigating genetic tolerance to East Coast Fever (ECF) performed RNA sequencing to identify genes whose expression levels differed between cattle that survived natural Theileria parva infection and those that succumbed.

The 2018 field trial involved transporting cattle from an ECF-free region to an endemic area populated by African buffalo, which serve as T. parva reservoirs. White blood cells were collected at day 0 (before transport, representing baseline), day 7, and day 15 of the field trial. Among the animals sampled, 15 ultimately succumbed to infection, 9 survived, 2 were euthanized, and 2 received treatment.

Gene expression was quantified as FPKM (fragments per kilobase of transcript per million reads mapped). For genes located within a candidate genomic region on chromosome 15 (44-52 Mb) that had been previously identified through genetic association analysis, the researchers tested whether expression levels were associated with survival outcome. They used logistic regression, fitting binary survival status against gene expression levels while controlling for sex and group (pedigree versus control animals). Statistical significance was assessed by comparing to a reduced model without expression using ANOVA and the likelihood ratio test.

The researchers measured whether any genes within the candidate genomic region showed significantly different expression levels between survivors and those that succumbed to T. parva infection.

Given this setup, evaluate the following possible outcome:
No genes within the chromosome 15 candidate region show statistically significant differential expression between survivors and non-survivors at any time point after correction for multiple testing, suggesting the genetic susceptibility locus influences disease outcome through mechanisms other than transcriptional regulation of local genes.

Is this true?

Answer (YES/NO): YES